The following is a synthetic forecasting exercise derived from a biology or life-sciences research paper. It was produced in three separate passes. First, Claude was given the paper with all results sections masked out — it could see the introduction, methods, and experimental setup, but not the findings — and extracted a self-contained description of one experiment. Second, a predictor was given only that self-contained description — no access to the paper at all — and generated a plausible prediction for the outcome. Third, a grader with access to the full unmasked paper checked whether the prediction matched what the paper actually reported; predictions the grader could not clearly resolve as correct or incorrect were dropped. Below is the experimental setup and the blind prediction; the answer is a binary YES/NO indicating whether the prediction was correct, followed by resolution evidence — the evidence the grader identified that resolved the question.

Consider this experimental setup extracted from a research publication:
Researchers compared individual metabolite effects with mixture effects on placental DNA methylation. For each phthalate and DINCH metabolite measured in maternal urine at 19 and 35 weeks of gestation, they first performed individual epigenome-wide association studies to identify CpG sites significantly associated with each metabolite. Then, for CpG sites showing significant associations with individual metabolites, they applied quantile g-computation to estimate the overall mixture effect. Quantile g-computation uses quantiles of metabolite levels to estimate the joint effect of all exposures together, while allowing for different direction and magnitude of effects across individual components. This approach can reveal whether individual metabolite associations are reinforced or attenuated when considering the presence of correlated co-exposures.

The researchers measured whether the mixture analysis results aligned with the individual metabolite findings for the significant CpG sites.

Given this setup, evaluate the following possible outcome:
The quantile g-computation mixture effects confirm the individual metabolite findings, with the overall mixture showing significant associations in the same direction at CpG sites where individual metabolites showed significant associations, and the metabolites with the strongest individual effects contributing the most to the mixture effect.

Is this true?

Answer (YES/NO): NO